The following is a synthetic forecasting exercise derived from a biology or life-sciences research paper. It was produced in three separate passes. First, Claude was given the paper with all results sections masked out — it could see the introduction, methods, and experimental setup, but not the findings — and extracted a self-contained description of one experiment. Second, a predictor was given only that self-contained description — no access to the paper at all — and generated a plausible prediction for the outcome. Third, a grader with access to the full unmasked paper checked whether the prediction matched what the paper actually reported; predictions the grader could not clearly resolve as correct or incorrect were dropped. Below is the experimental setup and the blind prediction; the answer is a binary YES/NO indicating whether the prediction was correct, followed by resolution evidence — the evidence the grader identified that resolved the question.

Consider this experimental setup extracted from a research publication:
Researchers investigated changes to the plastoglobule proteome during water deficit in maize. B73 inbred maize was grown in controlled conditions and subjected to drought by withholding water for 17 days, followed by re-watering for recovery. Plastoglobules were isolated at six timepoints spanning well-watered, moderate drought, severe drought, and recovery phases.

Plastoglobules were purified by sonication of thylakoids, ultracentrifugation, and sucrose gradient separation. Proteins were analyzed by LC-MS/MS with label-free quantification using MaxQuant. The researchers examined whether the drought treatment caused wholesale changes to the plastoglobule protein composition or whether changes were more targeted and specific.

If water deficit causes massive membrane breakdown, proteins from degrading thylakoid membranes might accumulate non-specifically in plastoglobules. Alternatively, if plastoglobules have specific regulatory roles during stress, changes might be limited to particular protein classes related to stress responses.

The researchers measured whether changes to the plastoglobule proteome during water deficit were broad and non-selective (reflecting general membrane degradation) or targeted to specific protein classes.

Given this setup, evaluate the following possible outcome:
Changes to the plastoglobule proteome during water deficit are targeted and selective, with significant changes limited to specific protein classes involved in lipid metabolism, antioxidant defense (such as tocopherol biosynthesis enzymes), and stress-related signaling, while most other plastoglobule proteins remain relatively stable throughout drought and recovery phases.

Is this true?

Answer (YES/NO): NO